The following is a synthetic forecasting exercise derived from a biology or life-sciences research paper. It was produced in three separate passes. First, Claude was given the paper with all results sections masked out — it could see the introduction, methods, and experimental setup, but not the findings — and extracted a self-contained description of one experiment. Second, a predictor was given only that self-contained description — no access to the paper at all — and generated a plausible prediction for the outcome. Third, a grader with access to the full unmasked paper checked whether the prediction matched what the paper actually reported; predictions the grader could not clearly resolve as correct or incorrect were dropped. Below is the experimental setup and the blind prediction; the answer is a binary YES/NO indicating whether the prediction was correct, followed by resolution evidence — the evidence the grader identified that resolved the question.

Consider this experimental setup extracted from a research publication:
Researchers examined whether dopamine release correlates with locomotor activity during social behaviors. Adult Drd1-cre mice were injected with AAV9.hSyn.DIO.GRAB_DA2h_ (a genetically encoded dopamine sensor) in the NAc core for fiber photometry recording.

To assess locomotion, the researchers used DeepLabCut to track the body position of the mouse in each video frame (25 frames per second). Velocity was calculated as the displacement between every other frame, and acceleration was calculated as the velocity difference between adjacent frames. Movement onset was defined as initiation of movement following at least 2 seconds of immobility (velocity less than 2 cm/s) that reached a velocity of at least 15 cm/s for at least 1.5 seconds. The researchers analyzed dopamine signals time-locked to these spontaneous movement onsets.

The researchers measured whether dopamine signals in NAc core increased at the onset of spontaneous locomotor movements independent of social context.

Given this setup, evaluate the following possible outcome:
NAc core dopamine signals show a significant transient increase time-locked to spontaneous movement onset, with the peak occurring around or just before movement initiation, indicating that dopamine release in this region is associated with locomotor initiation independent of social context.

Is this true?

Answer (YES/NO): NO